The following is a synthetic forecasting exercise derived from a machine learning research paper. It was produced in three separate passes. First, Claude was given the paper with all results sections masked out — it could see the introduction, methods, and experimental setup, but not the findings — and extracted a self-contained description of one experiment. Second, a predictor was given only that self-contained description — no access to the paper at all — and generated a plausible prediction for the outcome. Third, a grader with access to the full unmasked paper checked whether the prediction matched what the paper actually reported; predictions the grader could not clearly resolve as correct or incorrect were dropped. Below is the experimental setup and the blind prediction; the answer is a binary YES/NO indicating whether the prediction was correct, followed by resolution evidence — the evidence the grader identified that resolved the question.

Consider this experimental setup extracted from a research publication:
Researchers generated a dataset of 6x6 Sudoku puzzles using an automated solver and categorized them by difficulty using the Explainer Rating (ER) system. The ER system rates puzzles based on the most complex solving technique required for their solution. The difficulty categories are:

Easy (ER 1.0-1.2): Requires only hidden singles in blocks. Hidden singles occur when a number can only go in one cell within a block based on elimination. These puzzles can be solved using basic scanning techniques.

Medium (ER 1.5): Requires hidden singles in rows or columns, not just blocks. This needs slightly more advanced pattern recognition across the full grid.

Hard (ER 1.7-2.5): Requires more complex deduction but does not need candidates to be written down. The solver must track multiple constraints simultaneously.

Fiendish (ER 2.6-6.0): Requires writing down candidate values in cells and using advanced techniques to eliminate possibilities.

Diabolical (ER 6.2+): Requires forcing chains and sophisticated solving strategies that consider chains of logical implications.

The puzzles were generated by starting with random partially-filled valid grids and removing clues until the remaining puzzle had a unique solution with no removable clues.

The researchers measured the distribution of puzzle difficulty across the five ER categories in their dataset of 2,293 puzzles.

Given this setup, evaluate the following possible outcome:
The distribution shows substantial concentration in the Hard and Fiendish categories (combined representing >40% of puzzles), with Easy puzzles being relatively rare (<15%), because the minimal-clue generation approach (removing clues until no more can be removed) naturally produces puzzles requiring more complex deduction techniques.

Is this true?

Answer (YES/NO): NO